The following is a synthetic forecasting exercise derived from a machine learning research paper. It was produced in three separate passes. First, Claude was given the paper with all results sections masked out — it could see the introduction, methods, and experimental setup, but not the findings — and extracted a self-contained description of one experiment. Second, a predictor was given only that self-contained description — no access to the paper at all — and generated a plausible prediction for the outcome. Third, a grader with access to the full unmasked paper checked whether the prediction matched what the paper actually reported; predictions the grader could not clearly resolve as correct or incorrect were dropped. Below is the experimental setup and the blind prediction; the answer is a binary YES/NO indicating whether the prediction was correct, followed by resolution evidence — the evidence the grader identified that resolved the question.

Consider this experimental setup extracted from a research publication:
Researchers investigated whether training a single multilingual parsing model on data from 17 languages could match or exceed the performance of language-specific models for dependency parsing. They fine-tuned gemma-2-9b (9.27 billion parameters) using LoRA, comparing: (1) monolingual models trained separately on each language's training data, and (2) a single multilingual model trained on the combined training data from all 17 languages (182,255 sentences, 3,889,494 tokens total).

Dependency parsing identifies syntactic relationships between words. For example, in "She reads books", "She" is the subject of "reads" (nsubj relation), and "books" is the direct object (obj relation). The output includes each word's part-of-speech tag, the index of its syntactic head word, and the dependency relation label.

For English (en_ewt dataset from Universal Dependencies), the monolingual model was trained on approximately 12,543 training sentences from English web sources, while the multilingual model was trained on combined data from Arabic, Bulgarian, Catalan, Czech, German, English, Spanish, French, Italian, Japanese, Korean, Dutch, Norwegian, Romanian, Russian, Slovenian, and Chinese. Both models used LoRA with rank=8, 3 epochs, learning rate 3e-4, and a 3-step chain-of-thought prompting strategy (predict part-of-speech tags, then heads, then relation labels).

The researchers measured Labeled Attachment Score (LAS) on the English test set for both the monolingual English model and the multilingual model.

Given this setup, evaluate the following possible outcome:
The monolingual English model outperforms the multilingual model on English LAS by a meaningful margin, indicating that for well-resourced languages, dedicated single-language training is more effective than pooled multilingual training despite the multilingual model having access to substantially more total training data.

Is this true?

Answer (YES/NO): NO